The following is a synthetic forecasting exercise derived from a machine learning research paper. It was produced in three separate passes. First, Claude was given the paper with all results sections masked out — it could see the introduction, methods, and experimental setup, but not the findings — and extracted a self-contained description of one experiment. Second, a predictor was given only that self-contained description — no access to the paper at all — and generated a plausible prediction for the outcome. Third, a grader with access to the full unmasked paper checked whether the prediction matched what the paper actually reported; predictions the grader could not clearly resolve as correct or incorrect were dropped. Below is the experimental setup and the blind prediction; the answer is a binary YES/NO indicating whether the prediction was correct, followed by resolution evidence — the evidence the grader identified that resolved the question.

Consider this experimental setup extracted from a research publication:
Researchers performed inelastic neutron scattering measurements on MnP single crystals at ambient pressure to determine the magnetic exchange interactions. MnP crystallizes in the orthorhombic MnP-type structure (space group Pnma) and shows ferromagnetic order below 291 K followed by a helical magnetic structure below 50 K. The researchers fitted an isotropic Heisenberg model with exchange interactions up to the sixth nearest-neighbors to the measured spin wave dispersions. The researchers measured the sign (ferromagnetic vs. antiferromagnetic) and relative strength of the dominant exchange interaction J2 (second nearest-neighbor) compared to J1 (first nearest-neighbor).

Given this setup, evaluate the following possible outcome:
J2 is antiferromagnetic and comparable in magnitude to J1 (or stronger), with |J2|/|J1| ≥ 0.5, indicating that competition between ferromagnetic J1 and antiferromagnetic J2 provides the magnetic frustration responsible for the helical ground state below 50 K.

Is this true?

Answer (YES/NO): YES